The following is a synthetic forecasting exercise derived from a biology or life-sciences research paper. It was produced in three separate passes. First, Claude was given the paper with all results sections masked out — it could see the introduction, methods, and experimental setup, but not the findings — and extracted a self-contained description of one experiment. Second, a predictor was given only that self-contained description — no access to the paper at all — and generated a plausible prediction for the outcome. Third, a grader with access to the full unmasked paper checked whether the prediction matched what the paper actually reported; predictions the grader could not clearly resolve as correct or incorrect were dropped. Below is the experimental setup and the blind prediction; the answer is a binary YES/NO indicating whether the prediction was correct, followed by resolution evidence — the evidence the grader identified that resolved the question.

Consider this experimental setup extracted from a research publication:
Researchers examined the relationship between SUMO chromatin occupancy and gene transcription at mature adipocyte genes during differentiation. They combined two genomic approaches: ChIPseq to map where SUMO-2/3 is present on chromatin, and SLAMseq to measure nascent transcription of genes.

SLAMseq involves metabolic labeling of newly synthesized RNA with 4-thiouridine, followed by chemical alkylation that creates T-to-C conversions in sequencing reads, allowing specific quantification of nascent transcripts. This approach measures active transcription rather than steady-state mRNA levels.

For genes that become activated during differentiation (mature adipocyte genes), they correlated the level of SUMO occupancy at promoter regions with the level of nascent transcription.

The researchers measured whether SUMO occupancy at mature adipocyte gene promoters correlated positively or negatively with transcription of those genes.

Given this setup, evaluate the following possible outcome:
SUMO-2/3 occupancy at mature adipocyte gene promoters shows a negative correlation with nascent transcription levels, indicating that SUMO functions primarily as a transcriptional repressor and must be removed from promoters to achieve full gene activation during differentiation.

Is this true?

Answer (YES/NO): NO